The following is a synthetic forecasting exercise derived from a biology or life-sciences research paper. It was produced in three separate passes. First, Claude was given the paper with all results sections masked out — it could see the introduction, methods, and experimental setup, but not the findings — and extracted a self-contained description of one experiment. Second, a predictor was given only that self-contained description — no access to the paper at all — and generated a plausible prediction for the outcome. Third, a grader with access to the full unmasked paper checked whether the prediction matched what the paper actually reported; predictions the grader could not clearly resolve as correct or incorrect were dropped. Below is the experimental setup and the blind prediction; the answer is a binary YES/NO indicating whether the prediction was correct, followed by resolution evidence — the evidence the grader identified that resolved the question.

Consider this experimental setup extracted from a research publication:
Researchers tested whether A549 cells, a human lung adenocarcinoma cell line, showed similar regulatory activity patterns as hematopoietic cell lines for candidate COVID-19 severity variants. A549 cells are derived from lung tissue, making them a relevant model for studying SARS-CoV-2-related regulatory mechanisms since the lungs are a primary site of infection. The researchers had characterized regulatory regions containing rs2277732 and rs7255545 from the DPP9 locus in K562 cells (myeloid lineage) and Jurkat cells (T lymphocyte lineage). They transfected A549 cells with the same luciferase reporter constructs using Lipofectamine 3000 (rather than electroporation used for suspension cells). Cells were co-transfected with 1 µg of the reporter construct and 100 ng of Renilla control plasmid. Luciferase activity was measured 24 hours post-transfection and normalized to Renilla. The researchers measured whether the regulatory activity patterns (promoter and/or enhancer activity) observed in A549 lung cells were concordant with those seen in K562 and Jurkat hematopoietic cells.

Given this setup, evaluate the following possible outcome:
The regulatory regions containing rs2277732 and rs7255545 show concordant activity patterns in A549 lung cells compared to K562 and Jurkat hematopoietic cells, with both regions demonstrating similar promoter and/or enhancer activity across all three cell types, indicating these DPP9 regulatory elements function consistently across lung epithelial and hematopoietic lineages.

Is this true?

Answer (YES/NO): YES